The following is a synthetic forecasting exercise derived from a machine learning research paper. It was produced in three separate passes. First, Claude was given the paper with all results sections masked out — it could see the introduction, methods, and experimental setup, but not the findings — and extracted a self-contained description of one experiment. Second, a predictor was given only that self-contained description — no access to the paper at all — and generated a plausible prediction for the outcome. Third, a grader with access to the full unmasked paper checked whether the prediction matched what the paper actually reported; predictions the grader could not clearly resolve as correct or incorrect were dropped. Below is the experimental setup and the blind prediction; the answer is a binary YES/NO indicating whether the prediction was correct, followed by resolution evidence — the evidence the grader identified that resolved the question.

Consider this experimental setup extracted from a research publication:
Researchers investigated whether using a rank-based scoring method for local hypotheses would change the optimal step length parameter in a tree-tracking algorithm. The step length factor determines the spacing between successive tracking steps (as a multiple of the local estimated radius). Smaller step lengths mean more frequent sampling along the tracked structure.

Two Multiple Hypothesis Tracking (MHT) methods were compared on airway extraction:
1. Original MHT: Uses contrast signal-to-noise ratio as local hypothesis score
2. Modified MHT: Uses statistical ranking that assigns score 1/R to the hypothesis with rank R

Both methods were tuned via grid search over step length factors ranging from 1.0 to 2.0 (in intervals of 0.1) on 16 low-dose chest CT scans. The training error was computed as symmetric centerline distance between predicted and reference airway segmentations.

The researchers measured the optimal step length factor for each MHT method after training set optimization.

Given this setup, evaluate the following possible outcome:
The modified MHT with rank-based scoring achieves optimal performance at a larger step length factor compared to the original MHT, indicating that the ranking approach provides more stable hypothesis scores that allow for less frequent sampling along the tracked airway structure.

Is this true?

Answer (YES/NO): NO